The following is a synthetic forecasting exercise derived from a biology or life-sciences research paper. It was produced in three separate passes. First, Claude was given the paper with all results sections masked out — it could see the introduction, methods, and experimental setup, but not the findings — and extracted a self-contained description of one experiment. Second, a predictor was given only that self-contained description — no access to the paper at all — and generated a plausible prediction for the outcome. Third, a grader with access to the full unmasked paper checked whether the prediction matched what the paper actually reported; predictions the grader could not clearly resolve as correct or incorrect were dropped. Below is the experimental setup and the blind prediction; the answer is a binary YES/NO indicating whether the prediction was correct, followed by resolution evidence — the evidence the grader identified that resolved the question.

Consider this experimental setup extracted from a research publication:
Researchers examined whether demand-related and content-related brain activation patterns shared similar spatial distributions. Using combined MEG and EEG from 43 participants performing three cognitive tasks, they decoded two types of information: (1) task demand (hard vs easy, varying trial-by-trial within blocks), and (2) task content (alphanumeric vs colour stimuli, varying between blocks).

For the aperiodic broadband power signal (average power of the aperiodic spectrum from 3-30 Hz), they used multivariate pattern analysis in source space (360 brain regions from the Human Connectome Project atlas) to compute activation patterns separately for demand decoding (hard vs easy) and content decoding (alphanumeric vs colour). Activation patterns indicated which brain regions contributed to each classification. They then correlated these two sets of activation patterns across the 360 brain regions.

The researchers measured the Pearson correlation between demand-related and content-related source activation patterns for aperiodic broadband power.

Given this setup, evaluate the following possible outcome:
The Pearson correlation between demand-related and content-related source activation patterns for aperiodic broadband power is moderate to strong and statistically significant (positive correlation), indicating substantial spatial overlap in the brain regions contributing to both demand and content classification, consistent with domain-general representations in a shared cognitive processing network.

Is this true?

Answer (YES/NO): YES